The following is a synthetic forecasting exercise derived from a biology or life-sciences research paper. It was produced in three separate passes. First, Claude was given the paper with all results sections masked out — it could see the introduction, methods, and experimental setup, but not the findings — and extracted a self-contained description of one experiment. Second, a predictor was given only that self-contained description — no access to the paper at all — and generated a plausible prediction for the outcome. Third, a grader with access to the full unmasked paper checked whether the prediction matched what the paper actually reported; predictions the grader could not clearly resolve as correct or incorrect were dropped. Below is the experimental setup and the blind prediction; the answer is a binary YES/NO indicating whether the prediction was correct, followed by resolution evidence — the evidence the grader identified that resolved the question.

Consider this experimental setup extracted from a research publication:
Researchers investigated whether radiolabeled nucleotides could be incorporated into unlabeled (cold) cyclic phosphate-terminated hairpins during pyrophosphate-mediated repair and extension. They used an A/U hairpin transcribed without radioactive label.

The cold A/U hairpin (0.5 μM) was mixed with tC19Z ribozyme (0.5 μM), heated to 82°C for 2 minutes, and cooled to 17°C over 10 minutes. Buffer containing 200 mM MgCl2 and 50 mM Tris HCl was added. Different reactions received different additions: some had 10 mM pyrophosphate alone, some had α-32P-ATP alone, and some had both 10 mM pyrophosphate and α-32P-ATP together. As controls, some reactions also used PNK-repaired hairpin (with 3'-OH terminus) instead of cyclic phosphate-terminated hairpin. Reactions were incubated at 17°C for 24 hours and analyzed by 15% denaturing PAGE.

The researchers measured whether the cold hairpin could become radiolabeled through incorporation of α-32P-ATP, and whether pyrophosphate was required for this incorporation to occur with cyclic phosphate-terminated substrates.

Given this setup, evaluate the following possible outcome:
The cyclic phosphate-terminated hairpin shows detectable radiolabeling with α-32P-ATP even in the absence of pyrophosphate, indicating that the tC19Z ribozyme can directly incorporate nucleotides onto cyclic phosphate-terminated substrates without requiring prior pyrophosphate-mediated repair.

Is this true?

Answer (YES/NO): NO